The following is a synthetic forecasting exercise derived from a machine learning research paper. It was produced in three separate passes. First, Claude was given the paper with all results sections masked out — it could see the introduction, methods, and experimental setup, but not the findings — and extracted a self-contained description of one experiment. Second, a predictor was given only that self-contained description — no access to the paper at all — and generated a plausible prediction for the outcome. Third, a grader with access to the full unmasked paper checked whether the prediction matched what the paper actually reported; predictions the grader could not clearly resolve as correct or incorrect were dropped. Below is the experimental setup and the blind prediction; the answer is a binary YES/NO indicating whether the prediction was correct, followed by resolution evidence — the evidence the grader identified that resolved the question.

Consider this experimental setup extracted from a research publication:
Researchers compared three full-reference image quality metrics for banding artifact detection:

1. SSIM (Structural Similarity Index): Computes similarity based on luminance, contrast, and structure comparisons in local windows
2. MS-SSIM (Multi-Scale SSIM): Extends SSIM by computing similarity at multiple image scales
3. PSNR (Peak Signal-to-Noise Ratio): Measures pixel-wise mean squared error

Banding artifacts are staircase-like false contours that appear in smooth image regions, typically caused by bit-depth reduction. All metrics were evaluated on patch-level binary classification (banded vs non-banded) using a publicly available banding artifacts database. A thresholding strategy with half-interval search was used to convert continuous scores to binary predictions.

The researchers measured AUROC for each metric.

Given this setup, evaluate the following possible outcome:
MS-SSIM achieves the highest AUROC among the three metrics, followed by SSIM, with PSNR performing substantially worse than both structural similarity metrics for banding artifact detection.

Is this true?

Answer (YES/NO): YES